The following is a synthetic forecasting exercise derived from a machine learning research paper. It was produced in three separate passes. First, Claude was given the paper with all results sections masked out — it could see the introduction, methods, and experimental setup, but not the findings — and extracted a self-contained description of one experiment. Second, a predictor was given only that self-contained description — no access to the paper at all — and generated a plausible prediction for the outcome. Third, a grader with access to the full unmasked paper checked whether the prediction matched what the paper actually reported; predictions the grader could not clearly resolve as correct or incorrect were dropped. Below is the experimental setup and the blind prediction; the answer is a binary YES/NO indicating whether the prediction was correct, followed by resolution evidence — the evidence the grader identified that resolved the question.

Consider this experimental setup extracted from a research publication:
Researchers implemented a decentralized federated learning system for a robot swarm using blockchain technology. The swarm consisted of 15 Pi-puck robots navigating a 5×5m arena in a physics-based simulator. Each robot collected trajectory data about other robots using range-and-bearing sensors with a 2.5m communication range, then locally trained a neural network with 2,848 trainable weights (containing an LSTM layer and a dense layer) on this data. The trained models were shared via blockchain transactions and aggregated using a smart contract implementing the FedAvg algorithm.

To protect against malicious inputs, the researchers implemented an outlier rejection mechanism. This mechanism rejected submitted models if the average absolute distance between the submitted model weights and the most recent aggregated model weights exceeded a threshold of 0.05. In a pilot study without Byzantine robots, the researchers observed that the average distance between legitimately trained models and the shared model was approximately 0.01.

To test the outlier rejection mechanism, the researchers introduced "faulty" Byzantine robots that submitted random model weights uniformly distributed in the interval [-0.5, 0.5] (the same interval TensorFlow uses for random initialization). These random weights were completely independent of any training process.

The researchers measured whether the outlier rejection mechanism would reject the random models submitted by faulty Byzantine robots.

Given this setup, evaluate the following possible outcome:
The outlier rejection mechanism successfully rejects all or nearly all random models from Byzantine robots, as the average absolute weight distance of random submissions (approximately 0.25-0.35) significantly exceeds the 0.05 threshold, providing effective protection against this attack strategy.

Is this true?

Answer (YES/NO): YES